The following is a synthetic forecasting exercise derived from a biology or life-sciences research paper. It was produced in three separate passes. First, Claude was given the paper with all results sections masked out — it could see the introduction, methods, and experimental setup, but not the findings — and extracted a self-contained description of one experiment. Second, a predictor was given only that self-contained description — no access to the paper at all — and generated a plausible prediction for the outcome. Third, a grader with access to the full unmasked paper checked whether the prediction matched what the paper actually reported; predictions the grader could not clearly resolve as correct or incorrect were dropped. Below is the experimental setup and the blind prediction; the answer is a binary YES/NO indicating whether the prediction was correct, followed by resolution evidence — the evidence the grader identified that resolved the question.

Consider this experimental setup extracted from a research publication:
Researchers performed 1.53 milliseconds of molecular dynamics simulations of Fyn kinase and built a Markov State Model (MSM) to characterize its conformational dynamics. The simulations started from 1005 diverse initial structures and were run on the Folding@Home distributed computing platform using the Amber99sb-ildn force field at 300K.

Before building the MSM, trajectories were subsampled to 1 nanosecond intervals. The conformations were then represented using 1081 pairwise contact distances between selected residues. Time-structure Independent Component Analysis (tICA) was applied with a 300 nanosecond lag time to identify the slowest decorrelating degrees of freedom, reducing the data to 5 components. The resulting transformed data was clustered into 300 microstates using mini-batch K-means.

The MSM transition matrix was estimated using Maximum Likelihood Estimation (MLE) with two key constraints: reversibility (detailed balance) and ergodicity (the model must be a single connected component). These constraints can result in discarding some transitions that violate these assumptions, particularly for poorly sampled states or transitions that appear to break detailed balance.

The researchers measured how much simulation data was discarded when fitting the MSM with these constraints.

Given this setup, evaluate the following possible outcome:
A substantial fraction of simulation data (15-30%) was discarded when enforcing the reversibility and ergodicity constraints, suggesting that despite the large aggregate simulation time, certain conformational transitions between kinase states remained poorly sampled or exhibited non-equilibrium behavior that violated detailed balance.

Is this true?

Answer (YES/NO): NO